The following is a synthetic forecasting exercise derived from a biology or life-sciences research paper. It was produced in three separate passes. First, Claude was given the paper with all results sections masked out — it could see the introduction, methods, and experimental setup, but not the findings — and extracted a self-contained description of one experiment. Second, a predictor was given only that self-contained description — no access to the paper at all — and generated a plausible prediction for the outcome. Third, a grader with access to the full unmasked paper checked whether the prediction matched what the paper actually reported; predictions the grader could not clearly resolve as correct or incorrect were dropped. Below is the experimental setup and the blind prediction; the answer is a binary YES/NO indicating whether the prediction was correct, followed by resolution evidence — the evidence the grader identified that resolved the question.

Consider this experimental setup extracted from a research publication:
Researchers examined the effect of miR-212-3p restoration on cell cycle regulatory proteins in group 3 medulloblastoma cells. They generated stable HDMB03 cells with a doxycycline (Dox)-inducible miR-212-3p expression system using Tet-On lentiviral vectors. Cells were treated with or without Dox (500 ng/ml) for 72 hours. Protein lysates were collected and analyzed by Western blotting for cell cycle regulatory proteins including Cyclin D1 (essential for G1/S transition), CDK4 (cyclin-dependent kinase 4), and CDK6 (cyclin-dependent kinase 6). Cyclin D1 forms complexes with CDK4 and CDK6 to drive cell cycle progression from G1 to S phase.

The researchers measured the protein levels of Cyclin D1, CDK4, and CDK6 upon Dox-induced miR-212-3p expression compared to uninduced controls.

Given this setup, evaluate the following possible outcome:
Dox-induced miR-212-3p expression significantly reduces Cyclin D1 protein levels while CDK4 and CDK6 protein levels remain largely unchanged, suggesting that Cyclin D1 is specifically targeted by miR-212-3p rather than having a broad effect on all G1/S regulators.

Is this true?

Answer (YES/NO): NO